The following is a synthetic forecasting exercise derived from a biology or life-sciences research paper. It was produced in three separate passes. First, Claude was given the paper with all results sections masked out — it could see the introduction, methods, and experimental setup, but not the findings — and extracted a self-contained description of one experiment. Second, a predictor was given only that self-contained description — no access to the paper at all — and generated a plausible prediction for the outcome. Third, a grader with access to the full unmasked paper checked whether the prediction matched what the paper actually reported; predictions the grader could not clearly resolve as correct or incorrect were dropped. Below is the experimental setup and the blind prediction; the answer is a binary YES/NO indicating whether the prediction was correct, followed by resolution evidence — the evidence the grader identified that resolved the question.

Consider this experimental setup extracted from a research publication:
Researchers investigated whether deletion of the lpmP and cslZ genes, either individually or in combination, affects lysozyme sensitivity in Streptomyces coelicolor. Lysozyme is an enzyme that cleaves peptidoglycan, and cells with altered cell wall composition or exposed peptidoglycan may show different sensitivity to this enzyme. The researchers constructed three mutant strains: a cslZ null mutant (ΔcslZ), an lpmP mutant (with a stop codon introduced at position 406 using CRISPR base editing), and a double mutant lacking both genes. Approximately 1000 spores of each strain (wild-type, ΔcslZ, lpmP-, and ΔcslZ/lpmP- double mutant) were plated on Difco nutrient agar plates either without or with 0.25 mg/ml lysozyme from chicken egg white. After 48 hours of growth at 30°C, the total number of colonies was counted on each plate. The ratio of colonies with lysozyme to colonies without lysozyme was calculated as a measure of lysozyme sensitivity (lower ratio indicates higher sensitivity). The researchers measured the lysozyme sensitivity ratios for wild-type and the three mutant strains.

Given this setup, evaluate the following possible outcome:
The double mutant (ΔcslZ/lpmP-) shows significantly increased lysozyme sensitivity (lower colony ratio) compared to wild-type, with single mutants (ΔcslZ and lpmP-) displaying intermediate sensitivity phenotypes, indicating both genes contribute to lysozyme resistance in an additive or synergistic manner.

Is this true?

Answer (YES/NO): NO